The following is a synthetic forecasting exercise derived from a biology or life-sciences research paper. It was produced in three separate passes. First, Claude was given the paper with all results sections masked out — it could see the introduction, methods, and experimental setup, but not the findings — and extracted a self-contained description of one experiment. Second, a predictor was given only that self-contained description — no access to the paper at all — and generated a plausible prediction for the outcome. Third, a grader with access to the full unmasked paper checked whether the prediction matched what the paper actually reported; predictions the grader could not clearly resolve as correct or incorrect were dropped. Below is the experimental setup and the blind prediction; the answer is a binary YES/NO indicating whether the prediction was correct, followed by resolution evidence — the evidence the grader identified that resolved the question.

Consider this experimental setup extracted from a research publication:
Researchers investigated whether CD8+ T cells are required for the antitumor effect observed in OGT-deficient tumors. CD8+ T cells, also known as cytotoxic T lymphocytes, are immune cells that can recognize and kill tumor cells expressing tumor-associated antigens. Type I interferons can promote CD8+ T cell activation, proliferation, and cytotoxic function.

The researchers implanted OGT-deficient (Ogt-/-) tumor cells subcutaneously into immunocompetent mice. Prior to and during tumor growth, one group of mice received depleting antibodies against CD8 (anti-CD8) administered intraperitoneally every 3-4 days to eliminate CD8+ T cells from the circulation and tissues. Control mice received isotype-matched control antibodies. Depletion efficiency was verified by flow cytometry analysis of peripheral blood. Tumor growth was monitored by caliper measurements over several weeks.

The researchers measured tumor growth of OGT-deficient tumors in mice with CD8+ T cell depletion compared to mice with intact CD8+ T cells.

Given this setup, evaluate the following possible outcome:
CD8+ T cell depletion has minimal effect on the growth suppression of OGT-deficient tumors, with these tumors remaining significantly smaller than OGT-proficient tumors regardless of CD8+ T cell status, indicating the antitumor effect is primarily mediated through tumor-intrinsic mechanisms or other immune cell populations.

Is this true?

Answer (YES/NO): NO